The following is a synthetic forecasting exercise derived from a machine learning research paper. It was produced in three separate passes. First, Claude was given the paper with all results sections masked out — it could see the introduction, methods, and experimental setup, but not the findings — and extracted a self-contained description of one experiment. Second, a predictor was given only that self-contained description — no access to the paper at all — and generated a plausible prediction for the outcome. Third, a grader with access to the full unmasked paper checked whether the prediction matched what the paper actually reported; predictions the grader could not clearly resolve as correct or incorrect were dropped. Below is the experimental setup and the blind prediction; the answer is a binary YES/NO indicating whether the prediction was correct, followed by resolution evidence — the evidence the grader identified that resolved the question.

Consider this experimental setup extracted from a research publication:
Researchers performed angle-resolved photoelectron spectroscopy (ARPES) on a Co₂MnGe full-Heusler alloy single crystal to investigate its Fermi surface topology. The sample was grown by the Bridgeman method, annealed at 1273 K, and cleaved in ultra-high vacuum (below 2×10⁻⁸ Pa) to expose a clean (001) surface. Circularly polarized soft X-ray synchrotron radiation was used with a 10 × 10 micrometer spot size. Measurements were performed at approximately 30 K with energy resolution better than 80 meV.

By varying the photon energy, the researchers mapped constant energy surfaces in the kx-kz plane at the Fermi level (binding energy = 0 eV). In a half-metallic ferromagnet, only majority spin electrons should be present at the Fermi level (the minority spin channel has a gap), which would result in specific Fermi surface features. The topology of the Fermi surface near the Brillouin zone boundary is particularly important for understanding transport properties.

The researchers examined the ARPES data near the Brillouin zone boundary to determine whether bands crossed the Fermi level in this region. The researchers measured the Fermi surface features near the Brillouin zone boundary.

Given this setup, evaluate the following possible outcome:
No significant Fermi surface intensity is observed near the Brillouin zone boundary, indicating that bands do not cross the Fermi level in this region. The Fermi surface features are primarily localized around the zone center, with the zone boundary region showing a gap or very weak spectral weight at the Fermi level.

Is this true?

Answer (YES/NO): NO